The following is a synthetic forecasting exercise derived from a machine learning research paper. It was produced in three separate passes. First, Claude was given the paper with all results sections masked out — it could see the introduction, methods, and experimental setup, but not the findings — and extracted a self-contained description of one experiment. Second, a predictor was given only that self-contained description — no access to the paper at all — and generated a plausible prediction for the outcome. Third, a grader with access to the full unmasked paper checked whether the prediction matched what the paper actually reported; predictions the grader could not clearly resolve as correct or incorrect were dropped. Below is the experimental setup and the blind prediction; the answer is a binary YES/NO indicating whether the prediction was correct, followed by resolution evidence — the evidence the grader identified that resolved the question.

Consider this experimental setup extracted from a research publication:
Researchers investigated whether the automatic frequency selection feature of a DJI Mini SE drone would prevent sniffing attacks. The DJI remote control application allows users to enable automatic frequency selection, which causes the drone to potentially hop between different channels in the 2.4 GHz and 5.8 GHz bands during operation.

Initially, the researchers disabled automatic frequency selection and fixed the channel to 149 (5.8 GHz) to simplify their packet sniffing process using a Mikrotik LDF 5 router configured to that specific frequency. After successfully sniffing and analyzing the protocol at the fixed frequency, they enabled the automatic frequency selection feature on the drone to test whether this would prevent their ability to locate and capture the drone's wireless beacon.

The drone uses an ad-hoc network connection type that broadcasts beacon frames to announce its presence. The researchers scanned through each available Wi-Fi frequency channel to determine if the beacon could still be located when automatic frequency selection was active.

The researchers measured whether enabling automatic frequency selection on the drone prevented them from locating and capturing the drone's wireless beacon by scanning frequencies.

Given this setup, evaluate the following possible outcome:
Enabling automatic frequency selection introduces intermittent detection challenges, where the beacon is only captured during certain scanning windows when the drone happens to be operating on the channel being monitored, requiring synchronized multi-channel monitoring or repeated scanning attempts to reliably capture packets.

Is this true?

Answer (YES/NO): NO